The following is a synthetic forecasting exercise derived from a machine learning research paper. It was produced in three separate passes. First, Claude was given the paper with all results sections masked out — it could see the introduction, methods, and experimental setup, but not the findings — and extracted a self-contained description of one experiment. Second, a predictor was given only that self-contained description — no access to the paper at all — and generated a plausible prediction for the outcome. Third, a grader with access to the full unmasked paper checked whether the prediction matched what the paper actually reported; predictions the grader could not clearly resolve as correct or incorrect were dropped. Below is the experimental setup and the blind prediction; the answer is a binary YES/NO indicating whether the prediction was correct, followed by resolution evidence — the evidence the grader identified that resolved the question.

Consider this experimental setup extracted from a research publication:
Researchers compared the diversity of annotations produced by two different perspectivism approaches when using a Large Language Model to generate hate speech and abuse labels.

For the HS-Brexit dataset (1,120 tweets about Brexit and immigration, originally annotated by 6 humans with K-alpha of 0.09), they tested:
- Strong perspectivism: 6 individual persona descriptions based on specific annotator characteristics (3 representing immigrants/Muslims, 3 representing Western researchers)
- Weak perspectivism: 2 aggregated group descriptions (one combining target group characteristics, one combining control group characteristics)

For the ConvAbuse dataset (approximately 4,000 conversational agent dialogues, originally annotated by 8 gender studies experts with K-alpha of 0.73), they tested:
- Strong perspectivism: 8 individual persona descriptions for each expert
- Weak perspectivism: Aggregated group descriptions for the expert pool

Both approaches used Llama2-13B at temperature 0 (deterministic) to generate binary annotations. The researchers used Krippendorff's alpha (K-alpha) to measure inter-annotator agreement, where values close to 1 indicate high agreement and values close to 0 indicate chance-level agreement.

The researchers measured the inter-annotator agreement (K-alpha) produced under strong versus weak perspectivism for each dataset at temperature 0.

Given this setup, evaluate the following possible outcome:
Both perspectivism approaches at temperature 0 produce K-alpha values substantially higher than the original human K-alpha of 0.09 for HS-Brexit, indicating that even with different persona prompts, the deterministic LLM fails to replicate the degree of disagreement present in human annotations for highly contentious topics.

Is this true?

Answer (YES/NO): YES